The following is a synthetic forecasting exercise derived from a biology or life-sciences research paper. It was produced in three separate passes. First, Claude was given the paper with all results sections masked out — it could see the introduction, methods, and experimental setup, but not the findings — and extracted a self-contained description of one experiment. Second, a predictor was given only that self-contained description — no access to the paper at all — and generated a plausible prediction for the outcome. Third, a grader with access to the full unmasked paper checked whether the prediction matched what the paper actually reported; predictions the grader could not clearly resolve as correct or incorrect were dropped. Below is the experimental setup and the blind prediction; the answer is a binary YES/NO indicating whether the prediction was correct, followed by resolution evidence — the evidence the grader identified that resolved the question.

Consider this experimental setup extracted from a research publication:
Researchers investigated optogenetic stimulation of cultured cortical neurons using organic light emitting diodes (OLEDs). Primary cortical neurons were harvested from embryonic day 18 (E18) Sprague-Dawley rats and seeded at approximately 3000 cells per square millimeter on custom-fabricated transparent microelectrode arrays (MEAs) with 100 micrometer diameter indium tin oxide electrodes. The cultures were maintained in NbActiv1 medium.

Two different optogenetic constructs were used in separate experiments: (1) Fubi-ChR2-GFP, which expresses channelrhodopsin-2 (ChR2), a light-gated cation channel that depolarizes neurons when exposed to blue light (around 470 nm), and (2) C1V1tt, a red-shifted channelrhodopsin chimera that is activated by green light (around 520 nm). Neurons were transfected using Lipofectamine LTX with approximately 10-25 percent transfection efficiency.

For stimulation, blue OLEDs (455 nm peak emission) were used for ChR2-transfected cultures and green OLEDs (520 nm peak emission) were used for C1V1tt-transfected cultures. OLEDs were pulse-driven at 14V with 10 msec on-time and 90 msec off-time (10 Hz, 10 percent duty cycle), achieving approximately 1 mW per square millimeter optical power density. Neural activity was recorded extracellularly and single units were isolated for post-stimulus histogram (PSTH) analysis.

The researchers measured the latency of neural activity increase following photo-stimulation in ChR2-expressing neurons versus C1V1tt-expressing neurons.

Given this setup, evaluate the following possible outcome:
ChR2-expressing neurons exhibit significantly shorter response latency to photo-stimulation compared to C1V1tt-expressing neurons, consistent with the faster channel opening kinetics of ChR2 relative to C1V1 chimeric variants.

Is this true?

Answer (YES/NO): YES